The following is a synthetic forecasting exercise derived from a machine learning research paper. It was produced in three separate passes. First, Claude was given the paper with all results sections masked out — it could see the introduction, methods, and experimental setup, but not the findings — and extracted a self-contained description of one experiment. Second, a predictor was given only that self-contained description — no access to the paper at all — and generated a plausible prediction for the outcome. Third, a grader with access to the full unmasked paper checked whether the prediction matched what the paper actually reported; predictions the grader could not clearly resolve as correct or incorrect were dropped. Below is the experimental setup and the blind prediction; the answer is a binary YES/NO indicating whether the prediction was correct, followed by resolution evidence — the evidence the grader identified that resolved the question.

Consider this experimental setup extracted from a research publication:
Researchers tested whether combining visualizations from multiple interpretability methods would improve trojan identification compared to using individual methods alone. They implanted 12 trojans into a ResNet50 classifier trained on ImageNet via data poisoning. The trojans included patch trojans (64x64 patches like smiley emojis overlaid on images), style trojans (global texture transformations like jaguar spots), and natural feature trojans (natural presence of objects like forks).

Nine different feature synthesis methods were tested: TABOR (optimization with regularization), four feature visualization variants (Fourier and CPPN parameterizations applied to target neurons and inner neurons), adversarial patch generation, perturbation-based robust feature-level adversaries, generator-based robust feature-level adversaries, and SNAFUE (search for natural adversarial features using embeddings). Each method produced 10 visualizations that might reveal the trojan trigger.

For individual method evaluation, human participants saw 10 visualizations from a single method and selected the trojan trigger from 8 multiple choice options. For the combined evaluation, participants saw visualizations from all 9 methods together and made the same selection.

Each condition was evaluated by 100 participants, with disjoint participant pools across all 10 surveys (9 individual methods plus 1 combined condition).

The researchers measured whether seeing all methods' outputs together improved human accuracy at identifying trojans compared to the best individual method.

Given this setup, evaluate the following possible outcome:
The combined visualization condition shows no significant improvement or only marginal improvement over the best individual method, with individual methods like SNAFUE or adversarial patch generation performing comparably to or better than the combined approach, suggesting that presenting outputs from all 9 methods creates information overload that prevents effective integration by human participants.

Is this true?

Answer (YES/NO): NO